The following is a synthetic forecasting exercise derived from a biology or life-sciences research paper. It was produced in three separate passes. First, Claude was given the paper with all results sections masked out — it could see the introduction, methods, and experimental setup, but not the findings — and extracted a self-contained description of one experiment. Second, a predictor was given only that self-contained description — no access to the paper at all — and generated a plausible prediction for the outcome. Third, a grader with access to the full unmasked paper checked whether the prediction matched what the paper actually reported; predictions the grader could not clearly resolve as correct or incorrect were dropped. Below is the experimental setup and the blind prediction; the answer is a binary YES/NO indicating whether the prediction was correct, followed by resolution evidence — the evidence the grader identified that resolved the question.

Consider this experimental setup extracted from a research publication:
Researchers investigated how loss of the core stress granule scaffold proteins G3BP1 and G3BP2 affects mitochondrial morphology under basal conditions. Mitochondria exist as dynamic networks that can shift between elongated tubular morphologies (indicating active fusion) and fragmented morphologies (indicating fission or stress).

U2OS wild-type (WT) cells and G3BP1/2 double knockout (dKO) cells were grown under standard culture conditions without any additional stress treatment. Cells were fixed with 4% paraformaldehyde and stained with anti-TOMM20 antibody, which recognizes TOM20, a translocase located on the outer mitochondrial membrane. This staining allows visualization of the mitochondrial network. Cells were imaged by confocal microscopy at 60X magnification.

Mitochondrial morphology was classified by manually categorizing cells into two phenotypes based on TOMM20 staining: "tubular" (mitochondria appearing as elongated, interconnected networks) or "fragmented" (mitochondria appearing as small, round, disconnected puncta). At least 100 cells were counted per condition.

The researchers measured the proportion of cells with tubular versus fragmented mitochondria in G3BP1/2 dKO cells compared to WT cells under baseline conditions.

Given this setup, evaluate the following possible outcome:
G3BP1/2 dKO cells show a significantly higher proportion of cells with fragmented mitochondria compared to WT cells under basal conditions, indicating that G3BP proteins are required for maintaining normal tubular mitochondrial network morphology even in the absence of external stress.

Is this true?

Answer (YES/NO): NO